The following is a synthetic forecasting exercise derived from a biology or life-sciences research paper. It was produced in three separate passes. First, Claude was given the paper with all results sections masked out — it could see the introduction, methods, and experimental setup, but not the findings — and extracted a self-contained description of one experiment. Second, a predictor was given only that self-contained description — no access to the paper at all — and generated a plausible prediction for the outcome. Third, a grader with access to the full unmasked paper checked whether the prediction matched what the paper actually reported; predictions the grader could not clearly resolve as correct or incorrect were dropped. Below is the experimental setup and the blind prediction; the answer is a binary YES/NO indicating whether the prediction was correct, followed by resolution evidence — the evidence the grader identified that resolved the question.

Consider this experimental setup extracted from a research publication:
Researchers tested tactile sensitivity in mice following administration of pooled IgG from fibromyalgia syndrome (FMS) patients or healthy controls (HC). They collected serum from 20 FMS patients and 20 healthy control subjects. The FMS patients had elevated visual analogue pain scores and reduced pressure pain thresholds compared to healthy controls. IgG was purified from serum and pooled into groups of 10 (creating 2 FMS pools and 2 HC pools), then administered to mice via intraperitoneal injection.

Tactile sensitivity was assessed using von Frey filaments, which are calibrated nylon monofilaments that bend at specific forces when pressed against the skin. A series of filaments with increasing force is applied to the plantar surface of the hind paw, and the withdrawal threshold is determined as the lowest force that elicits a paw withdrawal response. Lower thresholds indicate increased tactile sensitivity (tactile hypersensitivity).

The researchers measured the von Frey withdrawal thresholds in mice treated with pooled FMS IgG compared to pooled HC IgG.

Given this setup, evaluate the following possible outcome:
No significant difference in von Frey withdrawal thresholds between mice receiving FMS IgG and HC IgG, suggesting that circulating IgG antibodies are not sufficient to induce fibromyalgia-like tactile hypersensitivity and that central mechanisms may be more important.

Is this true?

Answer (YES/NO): NO